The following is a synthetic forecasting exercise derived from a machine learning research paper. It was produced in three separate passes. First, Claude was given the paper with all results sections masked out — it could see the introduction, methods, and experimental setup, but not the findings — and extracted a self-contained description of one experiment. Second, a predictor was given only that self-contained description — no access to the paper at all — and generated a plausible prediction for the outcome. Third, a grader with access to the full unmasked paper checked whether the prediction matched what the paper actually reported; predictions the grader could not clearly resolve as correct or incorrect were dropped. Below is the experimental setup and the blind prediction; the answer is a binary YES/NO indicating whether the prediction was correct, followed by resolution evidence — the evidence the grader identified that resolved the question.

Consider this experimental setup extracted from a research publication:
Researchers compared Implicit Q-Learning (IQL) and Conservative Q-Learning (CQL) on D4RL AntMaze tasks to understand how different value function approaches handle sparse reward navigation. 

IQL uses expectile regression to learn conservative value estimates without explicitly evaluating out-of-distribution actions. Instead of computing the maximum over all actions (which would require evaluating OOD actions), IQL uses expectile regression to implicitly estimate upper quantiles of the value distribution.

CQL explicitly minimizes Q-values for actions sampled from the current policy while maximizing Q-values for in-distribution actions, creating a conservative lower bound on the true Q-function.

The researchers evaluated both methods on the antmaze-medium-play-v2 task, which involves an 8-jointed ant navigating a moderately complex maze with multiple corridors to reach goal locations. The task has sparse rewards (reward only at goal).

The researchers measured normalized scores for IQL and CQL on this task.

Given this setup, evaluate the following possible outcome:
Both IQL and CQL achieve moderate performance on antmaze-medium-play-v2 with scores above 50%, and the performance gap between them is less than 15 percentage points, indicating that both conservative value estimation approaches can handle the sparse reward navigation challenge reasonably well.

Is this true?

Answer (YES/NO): NO